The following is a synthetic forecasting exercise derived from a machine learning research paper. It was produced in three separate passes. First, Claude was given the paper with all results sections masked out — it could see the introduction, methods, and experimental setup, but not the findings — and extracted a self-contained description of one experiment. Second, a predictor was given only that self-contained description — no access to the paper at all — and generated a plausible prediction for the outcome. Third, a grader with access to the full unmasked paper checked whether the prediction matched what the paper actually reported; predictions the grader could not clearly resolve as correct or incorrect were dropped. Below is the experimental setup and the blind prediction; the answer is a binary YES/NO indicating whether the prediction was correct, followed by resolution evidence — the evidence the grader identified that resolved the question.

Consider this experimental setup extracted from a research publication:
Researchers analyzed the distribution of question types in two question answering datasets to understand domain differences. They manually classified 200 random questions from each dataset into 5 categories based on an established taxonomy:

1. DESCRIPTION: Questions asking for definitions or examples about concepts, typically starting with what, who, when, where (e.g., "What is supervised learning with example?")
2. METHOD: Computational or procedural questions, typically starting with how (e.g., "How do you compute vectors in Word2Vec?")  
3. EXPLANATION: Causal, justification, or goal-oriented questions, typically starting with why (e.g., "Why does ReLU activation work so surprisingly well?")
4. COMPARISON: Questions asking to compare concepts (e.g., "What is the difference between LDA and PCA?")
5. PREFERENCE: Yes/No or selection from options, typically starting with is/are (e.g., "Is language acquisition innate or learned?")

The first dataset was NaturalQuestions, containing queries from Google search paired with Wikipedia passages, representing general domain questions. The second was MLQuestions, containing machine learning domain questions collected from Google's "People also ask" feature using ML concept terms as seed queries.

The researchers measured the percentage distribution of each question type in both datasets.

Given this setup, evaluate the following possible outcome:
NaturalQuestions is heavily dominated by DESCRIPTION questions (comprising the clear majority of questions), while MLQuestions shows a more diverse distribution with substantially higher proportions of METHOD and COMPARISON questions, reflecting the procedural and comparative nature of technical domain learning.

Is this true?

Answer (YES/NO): YES